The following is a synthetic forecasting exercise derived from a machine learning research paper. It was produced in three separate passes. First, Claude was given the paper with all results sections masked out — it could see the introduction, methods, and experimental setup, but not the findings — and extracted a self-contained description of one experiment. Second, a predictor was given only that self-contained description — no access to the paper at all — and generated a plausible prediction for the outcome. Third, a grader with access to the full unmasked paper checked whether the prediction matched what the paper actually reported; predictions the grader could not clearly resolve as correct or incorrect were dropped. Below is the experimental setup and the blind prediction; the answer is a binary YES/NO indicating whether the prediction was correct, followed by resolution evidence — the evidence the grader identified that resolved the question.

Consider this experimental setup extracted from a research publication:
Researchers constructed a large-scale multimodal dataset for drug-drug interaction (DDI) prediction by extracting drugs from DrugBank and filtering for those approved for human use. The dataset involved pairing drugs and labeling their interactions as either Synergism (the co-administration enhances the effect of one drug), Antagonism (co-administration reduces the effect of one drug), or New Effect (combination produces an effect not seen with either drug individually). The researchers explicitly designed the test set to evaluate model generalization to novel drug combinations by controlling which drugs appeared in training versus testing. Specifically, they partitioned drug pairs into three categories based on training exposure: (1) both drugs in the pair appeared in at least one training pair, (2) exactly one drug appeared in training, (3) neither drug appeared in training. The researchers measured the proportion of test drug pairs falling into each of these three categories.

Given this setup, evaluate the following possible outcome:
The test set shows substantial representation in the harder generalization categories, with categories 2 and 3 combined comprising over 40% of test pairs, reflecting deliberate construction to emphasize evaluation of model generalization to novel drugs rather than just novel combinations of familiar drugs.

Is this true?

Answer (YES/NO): YES